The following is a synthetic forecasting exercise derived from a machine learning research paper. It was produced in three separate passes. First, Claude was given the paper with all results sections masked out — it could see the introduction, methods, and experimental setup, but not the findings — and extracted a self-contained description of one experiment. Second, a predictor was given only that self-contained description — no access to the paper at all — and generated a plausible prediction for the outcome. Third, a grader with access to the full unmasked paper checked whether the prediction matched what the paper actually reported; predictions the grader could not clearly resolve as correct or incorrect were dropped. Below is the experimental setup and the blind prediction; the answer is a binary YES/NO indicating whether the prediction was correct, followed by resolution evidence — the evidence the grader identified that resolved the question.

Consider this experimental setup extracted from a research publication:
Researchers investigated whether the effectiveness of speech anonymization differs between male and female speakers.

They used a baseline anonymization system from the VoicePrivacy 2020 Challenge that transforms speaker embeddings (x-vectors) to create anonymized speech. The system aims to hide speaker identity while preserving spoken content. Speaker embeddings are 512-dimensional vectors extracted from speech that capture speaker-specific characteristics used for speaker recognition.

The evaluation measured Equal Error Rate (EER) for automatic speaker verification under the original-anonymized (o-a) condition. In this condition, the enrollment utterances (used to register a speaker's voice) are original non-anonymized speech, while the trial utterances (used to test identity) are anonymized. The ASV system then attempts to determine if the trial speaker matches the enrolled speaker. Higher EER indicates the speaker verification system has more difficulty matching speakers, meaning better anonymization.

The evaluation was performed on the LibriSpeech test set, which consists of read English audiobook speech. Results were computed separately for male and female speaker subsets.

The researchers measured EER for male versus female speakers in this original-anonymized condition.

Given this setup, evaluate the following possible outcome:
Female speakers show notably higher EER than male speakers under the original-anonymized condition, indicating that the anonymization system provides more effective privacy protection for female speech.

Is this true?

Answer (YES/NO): NO